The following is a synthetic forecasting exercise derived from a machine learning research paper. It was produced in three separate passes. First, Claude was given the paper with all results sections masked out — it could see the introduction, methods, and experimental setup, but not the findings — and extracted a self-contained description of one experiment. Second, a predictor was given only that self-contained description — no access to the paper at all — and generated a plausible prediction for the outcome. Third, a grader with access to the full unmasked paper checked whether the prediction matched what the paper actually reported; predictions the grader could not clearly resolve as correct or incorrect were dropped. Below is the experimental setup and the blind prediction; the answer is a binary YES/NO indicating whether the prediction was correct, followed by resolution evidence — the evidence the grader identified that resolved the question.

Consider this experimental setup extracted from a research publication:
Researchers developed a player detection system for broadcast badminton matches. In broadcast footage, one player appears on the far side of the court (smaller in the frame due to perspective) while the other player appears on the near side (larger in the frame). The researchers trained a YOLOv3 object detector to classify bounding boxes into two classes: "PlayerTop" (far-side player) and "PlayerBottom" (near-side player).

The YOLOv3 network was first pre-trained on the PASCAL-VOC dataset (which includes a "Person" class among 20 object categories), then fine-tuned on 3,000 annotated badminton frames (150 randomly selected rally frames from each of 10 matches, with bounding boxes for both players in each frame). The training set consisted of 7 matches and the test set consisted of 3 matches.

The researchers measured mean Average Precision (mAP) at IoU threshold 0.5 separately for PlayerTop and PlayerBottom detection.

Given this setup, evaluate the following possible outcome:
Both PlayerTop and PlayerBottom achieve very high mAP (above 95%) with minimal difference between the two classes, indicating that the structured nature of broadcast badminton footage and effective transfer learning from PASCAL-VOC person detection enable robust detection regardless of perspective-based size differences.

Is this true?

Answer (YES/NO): YES